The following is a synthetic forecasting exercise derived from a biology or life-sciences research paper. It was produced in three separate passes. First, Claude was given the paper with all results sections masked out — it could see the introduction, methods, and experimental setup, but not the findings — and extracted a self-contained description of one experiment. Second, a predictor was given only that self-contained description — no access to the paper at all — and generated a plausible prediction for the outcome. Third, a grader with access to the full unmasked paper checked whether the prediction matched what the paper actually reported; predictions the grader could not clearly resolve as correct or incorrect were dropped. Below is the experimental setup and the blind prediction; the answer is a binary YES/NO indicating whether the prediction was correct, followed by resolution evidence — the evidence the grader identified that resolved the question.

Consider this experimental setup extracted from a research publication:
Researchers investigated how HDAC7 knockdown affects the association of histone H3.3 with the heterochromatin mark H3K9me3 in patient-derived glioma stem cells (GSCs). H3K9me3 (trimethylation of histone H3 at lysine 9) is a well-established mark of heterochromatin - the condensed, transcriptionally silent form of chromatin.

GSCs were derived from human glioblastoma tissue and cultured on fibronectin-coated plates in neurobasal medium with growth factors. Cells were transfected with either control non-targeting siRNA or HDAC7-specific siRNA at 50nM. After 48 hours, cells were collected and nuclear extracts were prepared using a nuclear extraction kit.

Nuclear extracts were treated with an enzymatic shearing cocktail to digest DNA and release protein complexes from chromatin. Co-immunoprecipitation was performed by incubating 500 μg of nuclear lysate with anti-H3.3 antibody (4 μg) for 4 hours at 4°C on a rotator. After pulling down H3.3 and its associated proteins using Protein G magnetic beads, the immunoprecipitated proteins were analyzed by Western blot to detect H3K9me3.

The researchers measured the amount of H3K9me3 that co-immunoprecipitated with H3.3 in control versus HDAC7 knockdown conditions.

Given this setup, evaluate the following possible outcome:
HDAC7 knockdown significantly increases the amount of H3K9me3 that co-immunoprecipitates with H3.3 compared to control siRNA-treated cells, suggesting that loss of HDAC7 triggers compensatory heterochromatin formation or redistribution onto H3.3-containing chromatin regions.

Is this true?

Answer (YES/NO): YES